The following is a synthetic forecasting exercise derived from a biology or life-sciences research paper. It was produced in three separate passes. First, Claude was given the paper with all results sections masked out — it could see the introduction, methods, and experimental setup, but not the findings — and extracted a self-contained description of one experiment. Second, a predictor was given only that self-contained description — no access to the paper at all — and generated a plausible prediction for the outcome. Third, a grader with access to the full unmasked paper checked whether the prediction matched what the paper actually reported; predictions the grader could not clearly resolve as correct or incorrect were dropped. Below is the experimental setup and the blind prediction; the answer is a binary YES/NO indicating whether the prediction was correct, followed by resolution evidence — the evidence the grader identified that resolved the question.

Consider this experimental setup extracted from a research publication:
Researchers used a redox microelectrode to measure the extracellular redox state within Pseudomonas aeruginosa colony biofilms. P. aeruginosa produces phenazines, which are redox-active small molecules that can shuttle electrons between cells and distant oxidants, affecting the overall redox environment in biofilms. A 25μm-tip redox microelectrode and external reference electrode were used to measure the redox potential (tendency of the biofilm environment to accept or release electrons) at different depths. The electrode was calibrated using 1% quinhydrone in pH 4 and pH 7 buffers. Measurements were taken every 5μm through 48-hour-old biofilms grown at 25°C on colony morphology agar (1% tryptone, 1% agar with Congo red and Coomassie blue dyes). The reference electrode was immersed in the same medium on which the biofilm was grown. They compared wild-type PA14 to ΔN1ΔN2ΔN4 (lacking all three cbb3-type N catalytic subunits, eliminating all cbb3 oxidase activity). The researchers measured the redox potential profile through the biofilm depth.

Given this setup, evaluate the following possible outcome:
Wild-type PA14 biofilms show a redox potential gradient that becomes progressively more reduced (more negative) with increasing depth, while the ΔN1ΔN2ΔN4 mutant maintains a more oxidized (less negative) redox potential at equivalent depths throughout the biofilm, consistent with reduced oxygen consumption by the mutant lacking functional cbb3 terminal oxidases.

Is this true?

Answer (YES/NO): YES